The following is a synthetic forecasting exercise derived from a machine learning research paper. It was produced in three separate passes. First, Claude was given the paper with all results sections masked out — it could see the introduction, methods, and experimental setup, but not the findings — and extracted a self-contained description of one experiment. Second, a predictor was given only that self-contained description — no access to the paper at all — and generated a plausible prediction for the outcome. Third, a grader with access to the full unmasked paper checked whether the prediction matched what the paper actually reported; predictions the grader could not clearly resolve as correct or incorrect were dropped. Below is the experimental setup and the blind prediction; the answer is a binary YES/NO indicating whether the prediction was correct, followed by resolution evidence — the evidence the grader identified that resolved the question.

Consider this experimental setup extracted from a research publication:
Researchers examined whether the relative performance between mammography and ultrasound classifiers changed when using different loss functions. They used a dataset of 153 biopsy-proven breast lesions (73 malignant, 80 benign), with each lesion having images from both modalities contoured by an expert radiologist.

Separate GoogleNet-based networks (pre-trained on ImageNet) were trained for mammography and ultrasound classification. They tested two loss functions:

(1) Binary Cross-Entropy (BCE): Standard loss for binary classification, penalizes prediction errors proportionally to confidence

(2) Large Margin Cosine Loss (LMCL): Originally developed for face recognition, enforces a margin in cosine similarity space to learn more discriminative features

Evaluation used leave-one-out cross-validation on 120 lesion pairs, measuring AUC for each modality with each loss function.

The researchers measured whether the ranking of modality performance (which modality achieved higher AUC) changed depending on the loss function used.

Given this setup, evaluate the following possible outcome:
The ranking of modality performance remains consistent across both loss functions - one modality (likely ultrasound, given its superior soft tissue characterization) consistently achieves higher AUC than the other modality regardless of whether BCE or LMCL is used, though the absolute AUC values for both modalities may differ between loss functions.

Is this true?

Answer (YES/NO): NO